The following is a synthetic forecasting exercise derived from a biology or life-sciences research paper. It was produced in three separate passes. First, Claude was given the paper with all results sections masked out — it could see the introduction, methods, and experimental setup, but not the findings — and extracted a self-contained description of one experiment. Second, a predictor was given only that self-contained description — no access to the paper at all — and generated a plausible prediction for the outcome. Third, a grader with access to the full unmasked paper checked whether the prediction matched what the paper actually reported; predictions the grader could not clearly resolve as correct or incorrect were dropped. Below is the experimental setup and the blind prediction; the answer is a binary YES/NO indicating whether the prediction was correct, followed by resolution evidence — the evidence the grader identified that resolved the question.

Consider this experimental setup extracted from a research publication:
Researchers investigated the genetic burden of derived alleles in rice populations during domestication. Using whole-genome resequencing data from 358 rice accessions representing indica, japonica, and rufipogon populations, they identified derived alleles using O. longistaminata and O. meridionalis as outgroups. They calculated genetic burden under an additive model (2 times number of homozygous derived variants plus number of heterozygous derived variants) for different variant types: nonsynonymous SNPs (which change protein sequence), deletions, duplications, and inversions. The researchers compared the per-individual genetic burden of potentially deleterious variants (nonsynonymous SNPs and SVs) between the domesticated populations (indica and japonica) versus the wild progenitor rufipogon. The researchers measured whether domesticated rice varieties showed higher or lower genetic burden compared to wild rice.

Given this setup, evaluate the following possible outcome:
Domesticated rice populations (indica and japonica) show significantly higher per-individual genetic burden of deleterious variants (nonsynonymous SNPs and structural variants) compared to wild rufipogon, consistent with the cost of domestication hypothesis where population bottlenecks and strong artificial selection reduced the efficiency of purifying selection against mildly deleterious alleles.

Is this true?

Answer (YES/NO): YES